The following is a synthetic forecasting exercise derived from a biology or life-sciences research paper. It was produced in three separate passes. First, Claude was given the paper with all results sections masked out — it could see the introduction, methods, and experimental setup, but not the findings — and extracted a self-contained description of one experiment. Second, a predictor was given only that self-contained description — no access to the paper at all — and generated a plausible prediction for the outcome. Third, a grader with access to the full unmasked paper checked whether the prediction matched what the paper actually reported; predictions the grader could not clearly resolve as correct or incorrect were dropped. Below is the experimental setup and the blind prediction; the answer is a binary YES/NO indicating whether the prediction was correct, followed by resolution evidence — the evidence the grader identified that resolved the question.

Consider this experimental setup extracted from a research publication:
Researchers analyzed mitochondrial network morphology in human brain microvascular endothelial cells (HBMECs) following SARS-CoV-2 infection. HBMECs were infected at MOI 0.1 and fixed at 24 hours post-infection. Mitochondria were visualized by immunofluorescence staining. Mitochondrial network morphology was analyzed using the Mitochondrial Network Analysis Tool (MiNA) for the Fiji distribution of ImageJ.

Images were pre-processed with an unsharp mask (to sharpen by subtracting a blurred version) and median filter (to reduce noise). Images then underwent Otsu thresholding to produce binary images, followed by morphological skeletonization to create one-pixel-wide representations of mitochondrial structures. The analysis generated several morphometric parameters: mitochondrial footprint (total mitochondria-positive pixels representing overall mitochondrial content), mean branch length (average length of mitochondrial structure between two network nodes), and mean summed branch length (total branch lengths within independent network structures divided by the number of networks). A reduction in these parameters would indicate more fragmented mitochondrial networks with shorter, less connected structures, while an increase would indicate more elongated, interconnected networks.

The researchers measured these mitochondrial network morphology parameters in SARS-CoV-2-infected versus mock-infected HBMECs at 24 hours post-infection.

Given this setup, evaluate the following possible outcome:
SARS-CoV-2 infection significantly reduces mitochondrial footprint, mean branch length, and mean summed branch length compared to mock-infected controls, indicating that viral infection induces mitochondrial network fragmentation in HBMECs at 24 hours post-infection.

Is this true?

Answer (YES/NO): NO